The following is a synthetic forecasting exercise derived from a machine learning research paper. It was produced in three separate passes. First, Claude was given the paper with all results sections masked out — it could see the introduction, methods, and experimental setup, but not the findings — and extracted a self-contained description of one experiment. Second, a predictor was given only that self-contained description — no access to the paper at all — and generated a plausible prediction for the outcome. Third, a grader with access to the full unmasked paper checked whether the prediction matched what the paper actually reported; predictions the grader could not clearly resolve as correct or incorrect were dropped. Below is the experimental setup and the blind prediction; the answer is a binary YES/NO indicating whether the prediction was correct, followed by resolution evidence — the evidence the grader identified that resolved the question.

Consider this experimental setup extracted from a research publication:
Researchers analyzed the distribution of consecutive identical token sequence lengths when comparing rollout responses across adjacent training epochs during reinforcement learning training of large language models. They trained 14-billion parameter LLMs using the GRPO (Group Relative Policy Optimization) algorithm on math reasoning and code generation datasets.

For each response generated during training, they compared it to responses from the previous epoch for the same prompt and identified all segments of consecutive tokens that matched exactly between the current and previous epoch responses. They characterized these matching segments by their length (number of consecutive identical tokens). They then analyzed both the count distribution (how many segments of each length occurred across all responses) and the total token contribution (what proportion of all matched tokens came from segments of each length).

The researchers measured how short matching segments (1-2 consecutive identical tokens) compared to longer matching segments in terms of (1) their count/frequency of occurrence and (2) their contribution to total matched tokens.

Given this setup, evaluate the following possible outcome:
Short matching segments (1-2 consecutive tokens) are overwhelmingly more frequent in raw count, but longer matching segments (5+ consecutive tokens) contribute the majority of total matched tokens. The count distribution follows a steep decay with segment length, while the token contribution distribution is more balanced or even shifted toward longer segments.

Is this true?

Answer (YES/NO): YES